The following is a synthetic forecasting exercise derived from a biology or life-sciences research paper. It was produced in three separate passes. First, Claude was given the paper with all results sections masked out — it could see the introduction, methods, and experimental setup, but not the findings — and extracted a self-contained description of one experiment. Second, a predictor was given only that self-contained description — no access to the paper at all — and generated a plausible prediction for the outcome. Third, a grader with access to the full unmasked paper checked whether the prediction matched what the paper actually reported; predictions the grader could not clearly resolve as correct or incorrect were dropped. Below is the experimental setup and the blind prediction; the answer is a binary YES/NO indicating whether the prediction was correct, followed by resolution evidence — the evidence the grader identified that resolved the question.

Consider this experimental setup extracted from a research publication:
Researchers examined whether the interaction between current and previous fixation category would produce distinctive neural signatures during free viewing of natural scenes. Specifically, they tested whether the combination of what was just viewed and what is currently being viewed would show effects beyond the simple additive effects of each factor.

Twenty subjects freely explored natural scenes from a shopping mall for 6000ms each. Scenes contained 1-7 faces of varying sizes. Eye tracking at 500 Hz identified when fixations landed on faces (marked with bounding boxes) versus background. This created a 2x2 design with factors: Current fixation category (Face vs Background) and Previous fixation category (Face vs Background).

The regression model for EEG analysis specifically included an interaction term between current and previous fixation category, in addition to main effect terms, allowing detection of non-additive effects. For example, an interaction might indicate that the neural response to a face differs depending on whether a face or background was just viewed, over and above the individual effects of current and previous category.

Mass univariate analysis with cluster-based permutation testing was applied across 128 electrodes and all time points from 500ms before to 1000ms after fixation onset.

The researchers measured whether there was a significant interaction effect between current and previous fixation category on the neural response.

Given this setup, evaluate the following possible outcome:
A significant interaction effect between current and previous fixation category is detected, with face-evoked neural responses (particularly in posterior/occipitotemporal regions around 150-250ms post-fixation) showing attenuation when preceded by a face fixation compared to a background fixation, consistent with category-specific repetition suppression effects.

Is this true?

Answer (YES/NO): NO